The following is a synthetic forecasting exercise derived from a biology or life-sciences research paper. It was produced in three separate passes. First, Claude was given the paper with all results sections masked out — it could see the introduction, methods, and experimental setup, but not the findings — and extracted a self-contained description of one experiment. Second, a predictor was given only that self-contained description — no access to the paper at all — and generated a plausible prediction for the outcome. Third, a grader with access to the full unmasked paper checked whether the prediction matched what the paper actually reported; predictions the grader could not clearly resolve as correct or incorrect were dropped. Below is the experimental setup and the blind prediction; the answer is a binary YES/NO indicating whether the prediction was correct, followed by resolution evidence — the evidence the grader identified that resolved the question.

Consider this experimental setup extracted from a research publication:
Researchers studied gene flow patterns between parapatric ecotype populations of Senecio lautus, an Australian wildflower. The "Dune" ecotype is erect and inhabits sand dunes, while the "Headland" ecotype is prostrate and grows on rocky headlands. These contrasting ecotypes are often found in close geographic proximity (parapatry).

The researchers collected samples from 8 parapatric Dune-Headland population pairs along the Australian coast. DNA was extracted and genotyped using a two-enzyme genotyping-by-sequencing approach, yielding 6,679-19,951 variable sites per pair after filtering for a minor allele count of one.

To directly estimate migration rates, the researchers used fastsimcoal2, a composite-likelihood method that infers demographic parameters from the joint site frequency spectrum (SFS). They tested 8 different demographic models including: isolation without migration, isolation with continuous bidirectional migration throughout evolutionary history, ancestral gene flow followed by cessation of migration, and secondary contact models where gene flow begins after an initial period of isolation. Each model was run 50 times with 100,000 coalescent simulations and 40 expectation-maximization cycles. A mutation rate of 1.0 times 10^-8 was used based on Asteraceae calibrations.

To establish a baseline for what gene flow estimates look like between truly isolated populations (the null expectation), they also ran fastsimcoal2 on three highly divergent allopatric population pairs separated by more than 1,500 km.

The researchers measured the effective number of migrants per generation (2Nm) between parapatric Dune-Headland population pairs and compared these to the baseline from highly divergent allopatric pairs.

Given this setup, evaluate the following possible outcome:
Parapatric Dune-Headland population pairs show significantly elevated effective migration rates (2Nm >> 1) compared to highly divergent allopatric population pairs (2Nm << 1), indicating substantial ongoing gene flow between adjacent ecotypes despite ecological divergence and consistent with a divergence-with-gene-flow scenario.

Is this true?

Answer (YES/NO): NO